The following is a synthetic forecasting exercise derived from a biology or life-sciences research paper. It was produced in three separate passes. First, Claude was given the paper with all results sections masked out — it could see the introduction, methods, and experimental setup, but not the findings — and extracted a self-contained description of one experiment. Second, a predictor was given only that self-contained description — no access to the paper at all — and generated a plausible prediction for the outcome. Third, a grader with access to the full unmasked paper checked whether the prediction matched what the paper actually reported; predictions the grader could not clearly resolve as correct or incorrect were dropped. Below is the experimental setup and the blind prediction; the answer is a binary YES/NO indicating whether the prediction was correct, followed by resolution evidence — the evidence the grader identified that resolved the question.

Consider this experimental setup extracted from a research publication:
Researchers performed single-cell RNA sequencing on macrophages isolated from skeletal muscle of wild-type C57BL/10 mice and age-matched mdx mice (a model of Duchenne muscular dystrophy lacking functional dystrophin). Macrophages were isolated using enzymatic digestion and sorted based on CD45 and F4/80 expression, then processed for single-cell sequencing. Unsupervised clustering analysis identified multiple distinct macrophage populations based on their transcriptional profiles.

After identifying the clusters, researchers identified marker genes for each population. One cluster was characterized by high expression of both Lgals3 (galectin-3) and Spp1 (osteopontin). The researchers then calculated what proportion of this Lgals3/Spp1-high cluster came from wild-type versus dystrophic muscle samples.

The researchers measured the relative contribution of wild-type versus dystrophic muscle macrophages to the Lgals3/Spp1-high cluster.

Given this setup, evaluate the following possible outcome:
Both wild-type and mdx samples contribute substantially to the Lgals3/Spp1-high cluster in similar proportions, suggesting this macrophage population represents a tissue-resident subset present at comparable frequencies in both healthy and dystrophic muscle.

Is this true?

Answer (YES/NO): NO